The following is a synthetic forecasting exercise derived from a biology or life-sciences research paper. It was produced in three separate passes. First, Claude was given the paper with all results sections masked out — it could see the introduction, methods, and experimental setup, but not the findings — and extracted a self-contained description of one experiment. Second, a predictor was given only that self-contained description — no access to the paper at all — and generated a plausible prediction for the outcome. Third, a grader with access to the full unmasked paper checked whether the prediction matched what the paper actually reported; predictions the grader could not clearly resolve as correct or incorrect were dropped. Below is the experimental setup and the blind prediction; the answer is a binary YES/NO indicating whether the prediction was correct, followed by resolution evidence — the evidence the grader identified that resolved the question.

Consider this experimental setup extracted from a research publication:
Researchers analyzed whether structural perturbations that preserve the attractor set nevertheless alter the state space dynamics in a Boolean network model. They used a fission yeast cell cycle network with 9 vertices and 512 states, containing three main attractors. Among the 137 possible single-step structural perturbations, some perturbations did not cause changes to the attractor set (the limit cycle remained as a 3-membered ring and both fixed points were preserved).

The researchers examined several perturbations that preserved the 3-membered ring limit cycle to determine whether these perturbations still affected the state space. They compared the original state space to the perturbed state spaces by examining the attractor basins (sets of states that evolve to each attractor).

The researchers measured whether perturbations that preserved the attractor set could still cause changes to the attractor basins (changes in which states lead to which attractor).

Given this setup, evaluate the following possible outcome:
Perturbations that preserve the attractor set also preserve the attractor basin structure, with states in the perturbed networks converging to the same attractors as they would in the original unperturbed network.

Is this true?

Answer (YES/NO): NO